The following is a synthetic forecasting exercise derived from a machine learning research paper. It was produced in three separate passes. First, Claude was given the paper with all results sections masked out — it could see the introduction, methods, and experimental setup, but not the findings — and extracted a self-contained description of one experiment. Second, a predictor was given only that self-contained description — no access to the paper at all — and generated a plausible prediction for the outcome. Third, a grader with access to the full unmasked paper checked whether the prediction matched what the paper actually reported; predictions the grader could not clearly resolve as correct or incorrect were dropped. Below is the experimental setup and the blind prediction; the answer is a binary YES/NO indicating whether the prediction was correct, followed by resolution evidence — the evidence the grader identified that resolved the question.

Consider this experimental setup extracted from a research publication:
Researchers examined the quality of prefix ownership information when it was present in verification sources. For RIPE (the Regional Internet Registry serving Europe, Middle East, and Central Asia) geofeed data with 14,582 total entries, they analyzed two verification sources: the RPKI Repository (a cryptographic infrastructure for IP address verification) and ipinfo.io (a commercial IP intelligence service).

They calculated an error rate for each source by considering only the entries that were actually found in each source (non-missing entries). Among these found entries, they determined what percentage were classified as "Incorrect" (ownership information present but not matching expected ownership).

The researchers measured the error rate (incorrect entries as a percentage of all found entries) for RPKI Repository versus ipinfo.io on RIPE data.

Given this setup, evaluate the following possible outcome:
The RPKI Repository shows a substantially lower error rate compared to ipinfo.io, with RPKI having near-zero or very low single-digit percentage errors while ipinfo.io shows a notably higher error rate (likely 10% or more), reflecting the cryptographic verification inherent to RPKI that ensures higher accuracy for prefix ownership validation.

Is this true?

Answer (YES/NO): NO